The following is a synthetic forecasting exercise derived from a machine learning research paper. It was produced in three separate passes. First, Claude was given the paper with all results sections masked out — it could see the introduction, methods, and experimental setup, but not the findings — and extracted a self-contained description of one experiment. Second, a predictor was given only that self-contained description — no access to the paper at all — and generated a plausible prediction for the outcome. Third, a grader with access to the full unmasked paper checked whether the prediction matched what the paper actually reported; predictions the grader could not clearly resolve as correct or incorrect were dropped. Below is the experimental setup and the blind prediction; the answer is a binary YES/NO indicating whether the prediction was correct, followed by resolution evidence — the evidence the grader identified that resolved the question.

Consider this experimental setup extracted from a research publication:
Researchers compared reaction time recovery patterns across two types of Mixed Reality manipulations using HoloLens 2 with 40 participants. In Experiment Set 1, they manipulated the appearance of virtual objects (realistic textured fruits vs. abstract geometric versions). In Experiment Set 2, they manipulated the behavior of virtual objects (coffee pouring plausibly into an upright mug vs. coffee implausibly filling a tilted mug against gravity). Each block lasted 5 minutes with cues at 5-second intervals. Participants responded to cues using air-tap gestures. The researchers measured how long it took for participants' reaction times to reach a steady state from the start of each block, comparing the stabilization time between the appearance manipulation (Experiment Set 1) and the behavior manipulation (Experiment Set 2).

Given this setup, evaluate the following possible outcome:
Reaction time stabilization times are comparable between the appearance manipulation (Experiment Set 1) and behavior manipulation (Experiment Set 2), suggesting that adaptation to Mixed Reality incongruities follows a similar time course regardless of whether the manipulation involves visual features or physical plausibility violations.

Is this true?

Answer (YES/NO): NO